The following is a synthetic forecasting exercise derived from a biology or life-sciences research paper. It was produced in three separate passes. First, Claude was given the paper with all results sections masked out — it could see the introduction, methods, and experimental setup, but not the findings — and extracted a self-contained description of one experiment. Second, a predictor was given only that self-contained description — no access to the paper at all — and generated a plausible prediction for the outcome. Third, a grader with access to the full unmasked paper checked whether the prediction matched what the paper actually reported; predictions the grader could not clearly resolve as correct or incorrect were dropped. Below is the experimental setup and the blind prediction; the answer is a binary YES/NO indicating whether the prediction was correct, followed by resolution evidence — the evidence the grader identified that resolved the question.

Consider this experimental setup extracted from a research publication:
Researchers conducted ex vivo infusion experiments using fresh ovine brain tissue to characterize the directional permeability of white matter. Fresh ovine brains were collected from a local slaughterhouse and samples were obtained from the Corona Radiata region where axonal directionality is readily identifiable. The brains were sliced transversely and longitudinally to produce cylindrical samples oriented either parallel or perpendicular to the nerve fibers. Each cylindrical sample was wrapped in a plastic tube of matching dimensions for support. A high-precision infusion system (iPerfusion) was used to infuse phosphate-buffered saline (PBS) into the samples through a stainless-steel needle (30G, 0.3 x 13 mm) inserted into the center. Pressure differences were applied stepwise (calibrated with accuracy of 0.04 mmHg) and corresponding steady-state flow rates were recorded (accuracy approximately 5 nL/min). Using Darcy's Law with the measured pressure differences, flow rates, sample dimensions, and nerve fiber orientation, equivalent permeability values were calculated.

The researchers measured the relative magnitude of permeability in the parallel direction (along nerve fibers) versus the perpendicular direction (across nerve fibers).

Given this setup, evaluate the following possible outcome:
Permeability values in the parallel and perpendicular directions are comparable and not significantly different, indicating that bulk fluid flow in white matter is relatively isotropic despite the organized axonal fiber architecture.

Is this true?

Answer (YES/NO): NO